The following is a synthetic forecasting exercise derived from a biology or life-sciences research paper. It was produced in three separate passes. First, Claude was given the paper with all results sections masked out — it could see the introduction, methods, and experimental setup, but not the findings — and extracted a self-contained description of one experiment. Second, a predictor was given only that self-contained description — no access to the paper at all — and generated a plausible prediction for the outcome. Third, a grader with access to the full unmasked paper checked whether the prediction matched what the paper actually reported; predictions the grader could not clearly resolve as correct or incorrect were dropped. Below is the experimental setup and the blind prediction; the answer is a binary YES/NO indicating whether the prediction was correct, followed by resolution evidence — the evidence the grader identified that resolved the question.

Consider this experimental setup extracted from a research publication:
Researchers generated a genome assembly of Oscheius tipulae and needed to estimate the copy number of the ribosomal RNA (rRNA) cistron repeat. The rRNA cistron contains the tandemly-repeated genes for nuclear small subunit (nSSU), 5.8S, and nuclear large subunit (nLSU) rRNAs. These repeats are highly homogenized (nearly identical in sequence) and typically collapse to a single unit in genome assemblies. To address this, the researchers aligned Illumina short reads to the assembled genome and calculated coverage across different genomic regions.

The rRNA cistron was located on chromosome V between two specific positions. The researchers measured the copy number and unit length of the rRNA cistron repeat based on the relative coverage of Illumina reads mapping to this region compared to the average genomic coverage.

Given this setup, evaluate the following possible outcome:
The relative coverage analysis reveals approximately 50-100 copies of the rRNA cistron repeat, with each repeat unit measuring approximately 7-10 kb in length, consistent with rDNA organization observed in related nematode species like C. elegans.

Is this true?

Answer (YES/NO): NO